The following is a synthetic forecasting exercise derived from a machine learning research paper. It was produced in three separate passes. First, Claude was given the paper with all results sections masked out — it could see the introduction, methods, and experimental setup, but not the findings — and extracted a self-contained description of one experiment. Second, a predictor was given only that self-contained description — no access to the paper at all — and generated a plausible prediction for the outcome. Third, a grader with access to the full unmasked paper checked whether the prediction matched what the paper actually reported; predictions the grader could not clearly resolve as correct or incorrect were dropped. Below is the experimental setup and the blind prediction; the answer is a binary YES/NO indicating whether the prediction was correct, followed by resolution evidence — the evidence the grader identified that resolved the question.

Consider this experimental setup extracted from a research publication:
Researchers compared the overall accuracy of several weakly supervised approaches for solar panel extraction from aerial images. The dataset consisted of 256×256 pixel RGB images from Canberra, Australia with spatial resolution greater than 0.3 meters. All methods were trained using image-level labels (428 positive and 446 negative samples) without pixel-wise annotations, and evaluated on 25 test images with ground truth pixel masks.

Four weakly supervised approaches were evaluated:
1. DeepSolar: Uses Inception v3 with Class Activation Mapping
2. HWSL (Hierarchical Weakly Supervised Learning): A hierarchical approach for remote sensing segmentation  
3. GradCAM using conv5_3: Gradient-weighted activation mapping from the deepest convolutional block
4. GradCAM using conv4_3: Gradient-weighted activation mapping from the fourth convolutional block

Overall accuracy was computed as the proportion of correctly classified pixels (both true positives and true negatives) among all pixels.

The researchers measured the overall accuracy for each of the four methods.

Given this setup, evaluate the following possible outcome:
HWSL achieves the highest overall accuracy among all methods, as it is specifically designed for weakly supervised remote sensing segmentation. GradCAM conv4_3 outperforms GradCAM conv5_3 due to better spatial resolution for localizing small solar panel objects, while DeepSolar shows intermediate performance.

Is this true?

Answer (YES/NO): NO